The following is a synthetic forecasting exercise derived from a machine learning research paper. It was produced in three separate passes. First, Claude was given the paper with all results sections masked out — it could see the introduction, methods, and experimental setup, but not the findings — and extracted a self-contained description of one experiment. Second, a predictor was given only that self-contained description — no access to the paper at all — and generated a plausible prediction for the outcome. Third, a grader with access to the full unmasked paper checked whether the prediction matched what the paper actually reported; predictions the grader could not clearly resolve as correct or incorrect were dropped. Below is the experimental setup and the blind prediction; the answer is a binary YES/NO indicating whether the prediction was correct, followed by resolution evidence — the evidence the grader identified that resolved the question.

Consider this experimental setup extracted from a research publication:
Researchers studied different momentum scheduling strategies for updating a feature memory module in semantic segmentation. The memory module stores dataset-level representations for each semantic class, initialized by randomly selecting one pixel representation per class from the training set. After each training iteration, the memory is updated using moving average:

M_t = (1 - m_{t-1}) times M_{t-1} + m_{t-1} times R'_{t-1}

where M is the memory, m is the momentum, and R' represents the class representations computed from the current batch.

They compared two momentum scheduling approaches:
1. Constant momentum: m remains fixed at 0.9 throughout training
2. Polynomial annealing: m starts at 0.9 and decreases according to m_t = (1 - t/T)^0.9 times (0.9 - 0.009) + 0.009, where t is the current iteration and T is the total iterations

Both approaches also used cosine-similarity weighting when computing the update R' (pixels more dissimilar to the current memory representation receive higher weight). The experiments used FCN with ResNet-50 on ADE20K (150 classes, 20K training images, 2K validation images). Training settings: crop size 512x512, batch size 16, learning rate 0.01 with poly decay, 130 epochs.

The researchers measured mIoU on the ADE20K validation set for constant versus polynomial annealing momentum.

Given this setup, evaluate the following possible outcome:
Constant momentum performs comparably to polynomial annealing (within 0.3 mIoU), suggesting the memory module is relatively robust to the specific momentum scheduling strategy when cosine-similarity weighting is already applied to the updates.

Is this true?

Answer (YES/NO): NO